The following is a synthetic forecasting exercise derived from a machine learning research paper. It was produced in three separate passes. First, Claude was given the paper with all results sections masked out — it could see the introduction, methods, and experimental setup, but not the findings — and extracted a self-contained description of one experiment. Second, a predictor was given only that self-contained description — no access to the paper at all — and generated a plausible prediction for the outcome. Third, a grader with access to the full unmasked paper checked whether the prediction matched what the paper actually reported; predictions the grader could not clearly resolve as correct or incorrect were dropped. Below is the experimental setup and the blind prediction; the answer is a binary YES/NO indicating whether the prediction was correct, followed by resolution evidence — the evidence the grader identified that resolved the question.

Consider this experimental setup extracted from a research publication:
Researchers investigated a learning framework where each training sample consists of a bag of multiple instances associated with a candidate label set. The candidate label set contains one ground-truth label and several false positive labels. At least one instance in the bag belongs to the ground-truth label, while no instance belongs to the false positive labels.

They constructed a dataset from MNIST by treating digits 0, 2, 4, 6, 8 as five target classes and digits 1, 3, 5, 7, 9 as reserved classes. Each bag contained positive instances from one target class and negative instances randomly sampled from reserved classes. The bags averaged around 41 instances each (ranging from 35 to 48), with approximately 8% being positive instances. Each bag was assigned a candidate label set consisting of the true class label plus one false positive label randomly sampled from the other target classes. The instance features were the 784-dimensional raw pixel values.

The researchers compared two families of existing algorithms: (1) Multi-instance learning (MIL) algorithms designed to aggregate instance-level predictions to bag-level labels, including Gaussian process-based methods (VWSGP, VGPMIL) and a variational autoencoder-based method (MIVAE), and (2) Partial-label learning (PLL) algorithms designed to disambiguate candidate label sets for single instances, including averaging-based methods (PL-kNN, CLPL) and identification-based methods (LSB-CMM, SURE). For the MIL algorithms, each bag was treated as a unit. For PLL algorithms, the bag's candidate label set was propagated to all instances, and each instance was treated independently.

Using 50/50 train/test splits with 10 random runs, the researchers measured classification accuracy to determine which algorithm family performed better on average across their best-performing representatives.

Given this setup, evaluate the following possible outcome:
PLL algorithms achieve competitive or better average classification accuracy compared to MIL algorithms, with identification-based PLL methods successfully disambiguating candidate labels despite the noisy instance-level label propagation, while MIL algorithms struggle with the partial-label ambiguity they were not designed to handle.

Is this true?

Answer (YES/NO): NO